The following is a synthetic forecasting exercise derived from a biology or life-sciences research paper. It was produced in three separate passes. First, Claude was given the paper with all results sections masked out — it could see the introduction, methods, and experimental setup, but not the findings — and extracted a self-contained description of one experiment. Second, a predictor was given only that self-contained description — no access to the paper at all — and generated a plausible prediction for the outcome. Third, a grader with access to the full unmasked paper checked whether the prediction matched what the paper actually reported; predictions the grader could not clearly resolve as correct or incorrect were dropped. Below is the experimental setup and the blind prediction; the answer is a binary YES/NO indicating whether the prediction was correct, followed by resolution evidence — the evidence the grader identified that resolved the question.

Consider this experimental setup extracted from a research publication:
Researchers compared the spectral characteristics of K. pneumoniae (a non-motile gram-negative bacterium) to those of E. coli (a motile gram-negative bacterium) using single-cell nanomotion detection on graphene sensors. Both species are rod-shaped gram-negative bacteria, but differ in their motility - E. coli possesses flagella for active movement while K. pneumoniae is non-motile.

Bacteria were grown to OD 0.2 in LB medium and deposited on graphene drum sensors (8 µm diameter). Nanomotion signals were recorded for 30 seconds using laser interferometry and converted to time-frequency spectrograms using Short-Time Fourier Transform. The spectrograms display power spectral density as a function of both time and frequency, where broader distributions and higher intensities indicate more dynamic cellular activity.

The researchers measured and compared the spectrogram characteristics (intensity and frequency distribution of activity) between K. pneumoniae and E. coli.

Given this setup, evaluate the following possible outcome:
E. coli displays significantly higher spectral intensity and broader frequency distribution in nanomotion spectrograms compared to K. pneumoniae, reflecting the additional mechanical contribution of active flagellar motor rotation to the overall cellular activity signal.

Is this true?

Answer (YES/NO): YES